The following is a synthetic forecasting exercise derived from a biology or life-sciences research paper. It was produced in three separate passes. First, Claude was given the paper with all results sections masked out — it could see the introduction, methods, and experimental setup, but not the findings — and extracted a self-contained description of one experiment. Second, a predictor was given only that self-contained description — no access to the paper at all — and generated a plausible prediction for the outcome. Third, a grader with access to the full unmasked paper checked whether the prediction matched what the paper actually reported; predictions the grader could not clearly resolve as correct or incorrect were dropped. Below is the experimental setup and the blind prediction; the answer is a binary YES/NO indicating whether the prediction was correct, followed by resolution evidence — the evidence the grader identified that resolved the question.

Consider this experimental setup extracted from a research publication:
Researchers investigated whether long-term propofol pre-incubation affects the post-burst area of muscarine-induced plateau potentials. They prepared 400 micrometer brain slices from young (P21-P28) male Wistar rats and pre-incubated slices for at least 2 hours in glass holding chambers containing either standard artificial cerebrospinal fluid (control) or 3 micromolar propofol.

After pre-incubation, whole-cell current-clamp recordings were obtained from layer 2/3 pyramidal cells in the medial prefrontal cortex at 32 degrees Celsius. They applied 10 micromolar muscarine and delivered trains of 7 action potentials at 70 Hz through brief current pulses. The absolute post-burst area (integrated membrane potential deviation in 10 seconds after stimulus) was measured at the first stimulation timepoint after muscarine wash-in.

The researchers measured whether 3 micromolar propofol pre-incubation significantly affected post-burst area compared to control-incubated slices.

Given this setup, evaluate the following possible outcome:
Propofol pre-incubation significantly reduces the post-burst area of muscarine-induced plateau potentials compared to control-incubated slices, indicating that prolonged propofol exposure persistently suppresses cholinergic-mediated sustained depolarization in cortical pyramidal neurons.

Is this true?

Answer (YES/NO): NO